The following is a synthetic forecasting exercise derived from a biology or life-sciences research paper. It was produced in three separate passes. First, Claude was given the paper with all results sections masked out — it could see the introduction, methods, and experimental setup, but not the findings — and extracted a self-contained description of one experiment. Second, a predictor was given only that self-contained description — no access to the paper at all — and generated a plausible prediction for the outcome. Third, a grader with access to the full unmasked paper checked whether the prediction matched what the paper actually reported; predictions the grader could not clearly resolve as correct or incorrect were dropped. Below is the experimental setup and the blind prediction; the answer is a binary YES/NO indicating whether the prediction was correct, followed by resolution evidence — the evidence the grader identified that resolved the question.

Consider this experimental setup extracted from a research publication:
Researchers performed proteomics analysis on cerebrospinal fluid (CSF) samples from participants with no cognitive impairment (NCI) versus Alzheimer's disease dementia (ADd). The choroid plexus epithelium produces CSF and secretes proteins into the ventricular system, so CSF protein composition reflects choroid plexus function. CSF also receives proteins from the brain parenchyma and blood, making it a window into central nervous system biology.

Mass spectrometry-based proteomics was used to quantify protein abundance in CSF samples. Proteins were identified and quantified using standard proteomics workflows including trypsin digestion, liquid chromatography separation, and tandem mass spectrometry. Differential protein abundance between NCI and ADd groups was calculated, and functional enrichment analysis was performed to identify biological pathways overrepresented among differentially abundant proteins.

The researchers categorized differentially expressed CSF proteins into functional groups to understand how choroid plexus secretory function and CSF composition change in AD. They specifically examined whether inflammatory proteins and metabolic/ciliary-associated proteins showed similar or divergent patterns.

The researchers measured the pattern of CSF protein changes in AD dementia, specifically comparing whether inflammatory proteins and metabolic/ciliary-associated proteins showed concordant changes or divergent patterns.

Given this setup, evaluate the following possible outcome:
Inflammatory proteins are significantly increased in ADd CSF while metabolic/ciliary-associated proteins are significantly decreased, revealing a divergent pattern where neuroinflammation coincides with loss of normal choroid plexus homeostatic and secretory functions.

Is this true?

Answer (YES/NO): YES